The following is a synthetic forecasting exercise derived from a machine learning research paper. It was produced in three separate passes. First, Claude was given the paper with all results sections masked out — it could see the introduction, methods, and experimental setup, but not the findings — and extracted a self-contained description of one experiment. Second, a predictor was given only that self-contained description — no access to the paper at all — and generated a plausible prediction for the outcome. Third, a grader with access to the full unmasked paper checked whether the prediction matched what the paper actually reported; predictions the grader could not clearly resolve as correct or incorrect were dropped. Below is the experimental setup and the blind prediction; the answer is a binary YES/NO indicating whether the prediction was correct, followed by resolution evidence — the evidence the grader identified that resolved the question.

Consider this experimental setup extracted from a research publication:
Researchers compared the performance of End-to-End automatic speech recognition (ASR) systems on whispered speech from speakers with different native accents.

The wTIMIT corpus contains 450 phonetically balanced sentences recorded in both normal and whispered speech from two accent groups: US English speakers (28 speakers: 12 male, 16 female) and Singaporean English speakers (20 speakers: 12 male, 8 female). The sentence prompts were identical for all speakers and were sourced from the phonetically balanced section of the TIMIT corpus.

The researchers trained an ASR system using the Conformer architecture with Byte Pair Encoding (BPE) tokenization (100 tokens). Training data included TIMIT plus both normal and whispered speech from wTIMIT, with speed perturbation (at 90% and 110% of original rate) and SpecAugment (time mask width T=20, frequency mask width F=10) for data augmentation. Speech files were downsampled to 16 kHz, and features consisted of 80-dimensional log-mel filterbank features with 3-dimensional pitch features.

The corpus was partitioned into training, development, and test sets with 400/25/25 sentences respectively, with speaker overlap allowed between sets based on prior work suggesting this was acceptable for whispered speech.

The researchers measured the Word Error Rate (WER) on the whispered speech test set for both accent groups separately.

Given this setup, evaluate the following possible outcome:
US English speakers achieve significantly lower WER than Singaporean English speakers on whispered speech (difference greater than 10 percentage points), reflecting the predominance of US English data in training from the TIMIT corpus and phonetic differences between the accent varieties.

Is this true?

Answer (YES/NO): YES